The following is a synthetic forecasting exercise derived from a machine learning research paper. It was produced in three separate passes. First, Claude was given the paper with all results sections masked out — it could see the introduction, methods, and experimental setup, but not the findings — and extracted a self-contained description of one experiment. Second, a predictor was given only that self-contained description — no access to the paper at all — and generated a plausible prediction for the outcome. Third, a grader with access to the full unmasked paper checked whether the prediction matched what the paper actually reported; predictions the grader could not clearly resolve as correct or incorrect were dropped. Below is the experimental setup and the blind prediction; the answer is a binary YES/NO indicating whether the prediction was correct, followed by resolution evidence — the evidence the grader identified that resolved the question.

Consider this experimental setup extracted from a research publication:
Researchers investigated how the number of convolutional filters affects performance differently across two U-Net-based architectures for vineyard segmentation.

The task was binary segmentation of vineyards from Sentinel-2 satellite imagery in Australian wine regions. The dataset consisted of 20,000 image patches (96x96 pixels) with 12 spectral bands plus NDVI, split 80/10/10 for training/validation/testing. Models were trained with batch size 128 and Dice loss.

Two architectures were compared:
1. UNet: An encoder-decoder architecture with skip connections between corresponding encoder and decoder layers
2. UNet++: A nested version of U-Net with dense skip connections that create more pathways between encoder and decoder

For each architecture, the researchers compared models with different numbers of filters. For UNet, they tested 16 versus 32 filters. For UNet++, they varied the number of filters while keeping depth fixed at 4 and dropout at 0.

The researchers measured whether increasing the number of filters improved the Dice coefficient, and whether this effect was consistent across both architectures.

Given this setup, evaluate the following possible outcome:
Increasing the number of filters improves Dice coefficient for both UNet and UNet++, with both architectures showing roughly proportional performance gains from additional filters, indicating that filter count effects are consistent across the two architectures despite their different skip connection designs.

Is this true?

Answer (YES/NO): NO